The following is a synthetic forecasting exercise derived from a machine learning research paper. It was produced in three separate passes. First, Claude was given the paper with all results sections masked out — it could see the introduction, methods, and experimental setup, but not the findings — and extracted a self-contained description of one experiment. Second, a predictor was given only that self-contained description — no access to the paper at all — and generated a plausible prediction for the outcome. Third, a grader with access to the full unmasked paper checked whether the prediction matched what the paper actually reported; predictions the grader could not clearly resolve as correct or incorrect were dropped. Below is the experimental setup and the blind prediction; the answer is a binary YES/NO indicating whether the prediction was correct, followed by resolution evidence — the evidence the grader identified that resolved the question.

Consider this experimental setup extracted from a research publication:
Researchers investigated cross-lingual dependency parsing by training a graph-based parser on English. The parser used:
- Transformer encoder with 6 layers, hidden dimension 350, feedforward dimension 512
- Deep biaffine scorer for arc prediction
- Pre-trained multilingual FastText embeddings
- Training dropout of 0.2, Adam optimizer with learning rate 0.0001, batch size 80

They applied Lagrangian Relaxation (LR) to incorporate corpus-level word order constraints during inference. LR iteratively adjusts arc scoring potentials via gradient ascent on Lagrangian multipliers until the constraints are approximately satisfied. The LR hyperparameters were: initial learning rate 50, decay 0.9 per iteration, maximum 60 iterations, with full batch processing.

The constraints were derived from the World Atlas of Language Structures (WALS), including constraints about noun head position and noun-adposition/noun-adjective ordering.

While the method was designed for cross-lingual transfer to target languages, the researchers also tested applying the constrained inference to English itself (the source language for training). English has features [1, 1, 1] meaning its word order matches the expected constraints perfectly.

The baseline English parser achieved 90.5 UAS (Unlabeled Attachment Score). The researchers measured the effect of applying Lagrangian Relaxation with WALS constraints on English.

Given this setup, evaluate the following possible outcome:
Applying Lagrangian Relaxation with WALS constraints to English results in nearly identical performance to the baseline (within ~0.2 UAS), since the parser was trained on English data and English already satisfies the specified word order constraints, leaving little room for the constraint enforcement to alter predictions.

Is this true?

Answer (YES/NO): YES